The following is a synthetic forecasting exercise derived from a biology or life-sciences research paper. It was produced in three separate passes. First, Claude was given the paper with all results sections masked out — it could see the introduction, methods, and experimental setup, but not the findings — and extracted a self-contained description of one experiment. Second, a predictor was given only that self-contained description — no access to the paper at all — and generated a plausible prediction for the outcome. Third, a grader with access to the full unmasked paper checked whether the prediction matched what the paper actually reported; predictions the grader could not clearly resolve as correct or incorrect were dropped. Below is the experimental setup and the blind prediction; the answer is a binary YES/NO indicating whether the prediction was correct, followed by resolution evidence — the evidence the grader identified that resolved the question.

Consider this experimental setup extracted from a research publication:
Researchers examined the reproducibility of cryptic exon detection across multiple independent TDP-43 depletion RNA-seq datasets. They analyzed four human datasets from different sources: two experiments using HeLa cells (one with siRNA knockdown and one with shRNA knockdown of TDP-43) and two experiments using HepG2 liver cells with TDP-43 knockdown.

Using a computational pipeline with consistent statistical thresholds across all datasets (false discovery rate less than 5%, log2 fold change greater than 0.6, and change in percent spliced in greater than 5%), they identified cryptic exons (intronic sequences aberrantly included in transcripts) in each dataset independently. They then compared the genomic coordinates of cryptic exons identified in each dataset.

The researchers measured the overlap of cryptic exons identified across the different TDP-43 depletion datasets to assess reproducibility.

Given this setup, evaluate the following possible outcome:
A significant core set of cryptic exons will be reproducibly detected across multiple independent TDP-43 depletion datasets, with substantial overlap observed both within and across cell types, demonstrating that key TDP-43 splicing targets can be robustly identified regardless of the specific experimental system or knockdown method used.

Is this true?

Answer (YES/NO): NO